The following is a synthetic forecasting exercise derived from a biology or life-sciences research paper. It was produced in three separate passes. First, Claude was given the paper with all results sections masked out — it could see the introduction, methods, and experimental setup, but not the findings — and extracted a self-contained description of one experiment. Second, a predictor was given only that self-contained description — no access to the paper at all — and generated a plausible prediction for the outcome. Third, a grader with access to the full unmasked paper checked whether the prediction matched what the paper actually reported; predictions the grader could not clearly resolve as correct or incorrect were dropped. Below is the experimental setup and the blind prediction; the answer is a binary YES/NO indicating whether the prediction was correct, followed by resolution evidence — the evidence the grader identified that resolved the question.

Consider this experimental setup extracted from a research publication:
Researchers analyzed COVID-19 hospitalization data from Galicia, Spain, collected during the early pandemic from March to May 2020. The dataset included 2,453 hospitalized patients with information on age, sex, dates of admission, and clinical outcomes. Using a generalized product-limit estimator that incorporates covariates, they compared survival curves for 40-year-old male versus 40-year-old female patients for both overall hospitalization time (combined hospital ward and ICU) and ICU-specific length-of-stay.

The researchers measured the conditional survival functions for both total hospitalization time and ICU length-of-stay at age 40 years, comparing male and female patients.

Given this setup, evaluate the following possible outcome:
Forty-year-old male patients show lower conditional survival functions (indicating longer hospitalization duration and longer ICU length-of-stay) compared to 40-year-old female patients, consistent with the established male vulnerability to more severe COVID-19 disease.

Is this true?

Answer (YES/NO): NO